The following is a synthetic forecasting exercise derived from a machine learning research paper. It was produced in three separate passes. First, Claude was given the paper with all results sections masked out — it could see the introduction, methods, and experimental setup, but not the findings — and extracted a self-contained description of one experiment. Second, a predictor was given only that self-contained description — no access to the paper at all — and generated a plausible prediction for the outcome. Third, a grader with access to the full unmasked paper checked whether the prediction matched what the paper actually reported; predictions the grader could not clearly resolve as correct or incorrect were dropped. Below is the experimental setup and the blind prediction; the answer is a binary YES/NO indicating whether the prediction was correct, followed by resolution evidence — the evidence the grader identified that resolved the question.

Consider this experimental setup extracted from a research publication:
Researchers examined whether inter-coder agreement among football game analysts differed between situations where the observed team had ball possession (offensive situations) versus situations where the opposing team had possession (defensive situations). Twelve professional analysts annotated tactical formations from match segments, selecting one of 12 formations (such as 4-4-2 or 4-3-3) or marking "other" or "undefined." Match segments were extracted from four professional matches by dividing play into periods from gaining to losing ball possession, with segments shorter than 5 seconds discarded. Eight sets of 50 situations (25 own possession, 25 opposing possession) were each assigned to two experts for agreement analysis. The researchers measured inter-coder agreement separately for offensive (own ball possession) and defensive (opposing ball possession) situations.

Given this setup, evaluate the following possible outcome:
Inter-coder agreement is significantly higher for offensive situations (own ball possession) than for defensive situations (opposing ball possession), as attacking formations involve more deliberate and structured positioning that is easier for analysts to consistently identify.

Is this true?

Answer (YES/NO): NO